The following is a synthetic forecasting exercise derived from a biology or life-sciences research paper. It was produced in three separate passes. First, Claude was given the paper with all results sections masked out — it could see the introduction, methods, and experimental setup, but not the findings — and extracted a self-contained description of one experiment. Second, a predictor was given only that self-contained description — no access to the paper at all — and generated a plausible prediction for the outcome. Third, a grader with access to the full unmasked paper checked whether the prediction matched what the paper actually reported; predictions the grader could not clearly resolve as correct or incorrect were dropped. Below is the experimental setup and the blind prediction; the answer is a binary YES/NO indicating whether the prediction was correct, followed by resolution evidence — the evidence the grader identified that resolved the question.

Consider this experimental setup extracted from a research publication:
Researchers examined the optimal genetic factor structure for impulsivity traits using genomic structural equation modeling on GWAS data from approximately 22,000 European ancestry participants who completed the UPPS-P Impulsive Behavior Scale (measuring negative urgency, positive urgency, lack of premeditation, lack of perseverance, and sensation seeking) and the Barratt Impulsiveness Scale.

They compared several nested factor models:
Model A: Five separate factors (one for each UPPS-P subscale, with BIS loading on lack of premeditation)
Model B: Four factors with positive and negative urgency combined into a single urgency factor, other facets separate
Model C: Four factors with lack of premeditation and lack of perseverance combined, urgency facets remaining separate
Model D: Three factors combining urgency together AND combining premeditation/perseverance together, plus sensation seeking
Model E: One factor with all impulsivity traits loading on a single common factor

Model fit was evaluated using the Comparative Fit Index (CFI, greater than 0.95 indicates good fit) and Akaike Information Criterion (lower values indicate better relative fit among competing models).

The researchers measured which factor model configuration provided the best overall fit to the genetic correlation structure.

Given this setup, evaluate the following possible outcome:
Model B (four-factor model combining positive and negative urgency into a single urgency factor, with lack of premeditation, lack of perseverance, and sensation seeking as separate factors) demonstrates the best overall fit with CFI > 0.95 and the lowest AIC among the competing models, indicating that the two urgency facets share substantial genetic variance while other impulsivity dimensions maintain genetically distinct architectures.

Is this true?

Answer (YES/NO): NO